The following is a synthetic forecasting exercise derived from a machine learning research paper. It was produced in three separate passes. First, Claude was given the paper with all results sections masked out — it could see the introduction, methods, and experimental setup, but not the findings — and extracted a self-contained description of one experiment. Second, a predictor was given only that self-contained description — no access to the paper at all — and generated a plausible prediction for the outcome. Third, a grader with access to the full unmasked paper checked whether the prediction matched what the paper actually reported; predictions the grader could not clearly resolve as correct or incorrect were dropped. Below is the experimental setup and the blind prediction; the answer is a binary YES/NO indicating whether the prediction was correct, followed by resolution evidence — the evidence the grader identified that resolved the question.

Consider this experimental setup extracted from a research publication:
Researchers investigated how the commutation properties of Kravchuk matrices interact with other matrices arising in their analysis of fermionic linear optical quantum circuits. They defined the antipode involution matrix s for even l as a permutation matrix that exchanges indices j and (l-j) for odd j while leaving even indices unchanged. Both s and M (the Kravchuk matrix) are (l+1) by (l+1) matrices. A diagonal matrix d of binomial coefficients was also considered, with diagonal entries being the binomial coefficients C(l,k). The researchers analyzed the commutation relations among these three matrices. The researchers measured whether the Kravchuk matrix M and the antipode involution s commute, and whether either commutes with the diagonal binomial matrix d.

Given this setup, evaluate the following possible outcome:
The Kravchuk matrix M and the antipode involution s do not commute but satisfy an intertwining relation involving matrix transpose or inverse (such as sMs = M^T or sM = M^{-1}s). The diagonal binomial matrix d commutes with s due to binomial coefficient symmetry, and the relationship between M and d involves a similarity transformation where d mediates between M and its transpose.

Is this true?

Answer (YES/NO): NO